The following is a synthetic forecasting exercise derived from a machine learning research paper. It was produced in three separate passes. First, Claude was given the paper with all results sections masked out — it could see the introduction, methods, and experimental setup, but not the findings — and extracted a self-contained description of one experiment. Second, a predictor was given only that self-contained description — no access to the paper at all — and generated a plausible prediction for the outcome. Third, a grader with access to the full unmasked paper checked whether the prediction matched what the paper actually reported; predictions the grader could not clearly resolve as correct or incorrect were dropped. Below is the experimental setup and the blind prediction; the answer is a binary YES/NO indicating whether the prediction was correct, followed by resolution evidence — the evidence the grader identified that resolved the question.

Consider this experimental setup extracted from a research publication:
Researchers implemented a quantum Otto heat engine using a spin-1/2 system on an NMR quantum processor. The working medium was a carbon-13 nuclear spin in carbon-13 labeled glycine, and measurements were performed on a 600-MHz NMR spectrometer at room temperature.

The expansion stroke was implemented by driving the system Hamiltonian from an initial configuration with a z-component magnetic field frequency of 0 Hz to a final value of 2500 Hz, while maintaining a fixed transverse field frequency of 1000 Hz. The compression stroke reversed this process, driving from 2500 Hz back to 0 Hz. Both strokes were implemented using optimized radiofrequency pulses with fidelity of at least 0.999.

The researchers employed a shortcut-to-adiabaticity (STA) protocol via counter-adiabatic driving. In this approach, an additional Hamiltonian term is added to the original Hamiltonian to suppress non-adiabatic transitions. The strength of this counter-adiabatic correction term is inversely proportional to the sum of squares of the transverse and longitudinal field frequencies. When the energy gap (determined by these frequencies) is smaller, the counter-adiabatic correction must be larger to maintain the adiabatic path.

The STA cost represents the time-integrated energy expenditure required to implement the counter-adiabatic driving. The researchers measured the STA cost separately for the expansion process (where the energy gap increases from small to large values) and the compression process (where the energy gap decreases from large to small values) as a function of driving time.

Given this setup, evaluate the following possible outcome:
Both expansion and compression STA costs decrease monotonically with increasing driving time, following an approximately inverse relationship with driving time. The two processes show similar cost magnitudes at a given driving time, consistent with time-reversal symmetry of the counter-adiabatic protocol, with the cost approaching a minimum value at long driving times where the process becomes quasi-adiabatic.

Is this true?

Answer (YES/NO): NO